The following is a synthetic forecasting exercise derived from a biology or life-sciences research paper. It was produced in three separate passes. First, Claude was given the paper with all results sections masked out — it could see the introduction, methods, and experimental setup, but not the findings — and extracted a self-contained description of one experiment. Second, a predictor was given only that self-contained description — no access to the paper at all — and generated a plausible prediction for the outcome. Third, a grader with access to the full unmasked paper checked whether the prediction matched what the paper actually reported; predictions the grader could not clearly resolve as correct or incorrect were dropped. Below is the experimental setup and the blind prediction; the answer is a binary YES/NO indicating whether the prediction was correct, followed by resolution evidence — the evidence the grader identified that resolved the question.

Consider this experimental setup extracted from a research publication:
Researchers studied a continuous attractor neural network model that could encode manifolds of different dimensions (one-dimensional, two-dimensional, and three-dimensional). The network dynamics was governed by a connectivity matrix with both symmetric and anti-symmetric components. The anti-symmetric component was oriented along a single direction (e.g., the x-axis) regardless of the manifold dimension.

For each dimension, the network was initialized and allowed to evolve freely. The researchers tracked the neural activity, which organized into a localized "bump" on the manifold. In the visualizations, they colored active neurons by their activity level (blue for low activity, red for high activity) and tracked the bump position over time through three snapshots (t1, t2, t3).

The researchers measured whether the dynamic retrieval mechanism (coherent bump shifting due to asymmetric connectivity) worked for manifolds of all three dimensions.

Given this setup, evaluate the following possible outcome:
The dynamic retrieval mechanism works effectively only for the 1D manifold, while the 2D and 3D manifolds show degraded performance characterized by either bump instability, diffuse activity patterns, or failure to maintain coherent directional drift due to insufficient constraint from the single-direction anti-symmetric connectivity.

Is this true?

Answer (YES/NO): NO